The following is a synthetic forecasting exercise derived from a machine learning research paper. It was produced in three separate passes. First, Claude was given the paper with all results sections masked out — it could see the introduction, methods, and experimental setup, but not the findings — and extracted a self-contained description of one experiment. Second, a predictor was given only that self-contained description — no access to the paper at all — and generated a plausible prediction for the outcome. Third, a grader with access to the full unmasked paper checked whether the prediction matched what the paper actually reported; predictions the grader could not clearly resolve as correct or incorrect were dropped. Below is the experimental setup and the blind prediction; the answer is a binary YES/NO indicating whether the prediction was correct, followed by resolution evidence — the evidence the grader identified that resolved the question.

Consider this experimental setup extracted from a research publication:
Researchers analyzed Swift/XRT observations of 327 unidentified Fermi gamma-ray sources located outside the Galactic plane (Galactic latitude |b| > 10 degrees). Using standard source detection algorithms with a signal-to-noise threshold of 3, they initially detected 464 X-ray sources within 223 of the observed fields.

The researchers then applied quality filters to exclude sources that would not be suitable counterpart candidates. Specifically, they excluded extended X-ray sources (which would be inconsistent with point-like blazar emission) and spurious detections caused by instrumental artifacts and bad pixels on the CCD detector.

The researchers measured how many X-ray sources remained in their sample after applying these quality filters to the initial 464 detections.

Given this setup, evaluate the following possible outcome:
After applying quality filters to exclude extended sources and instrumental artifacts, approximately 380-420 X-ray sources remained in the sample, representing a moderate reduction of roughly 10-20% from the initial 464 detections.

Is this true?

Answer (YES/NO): YES